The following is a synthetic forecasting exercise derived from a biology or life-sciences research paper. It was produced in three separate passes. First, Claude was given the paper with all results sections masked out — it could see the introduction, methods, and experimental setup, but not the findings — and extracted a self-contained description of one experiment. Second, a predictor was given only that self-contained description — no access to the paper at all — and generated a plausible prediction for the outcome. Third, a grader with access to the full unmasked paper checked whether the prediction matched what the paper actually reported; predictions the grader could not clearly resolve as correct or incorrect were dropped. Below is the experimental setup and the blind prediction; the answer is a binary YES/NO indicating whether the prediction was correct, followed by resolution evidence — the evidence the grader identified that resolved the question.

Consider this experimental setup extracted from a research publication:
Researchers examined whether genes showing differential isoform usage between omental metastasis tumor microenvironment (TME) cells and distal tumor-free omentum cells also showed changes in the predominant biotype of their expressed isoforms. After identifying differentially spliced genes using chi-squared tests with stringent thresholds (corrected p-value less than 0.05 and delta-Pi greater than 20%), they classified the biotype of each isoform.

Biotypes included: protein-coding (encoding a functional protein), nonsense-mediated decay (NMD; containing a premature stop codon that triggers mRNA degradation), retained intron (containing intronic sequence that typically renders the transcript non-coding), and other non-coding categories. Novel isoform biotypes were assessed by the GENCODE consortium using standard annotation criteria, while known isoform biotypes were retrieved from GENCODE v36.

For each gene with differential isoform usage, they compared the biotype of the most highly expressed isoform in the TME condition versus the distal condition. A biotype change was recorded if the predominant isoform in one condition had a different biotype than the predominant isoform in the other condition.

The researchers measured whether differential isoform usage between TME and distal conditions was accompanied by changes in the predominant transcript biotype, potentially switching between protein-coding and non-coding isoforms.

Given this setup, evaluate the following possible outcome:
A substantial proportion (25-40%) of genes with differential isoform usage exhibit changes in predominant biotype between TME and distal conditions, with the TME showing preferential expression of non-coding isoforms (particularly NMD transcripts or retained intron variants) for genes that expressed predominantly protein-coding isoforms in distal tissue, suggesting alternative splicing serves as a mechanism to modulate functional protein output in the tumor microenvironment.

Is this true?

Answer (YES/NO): YES